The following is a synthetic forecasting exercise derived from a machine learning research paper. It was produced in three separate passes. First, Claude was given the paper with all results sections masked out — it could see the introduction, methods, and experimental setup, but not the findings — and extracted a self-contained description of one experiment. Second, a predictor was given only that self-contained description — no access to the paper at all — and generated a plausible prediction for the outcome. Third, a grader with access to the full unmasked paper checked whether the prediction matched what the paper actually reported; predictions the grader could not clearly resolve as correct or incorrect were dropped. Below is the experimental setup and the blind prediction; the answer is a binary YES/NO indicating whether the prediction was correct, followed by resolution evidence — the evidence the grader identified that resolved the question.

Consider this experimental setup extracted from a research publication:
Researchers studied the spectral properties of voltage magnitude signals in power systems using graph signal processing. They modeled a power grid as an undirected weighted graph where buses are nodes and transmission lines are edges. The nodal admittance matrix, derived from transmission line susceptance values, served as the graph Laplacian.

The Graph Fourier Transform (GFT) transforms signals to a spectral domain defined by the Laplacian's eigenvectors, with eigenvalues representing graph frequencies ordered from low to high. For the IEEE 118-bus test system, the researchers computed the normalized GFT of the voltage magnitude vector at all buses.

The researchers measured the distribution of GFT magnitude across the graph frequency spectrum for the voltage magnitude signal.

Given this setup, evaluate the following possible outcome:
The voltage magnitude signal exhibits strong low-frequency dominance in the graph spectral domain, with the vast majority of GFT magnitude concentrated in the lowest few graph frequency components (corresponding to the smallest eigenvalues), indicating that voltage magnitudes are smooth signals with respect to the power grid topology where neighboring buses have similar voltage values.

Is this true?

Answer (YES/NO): YES